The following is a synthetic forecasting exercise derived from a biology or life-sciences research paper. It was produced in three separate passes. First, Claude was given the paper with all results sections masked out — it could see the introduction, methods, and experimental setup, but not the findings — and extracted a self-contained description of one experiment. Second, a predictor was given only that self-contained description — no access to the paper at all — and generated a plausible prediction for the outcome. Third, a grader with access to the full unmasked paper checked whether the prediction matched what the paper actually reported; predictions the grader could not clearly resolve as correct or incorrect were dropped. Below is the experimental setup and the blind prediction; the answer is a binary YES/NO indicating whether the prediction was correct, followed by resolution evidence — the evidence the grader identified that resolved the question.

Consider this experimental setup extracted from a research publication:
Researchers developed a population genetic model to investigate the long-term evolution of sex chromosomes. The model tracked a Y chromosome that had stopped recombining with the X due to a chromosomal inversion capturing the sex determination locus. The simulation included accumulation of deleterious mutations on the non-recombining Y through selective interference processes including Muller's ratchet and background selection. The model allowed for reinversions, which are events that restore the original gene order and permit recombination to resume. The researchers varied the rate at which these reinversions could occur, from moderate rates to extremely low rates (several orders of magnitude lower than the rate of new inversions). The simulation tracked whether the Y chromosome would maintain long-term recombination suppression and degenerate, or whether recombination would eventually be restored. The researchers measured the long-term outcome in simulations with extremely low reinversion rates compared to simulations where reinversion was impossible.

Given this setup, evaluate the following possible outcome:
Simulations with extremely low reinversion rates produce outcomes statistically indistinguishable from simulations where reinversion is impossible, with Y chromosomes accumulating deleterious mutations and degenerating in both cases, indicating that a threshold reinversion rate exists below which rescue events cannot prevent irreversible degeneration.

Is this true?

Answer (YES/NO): NO